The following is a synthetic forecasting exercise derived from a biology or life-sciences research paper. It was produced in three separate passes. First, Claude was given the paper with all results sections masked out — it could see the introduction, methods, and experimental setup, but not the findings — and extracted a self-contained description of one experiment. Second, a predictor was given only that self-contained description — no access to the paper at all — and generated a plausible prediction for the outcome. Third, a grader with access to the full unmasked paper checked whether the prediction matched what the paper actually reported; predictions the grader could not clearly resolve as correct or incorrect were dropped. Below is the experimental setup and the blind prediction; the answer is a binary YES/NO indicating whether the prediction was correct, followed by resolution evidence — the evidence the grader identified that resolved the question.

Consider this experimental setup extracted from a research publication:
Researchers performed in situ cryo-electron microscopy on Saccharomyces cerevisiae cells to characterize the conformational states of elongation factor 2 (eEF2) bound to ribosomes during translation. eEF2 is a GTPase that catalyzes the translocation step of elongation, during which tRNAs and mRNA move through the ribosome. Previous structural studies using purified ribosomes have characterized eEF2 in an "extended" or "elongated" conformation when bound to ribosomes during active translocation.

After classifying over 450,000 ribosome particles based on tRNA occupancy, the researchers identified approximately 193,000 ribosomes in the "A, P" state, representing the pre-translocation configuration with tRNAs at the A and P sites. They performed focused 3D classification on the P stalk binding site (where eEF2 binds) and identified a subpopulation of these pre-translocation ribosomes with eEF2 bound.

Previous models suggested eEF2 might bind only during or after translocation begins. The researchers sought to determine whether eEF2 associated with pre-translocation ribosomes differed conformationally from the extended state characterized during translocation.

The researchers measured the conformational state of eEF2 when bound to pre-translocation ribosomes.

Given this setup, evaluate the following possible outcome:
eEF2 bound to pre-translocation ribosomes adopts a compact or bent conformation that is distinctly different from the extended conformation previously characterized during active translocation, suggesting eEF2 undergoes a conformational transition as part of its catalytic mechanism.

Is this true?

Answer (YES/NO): YES